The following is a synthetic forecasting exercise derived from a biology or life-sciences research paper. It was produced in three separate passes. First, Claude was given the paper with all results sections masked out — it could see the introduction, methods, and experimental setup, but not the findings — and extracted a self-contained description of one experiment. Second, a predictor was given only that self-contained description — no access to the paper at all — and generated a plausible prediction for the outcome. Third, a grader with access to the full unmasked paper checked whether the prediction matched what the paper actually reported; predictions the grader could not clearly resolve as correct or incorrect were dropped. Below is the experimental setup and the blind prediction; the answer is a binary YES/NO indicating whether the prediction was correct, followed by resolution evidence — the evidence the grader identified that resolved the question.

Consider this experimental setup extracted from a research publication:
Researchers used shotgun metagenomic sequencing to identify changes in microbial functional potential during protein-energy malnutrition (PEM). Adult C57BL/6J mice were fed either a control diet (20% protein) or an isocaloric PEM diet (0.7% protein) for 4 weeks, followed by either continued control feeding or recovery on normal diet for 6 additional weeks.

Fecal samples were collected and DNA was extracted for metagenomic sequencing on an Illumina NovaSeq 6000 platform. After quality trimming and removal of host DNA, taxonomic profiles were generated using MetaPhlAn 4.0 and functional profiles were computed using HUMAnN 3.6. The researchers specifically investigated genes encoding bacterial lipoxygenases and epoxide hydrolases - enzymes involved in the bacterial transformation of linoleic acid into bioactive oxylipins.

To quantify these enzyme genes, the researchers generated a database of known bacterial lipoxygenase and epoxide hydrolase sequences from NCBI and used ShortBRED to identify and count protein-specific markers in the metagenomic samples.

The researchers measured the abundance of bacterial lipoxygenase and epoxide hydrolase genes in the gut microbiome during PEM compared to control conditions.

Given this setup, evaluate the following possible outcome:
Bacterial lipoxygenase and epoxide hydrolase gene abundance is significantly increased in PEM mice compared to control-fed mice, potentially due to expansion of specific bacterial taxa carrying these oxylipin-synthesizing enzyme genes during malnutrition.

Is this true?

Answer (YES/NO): YES